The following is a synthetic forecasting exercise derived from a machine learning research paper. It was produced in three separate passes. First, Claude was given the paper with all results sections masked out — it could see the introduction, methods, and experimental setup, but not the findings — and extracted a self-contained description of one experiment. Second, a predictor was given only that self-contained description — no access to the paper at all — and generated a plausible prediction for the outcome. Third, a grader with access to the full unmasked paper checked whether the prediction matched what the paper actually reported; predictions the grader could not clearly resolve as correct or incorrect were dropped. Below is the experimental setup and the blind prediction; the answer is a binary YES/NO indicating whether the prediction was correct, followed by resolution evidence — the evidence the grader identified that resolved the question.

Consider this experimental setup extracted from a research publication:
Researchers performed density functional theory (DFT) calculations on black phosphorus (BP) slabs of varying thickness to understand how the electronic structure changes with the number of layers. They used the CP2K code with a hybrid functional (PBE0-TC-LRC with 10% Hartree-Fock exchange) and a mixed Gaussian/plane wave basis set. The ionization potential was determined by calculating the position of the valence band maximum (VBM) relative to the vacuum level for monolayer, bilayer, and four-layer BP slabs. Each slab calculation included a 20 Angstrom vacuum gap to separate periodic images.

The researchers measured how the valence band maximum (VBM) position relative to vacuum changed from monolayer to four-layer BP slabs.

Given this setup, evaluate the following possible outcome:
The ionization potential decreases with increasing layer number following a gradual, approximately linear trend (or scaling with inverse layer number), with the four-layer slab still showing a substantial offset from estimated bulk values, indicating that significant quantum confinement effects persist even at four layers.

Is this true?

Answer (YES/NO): NO